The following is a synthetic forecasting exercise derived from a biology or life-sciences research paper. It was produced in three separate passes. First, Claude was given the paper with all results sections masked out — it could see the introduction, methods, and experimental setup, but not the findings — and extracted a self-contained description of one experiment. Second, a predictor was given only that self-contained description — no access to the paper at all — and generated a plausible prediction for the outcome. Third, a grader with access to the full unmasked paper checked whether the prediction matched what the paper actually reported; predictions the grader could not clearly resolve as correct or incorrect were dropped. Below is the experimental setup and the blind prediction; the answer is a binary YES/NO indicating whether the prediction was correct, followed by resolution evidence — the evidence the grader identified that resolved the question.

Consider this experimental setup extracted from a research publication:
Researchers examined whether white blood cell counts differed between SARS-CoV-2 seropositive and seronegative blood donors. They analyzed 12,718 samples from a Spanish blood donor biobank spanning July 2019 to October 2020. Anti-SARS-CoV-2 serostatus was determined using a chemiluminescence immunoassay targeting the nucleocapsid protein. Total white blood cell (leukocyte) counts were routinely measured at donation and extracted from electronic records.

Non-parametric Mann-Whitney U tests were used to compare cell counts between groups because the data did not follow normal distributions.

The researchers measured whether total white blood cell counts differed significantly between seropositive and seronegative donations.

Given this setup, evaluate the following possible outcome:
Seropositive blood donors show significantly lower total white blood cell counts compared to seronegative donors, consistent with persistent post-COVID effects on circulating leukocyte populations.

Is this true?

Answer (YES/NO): YES